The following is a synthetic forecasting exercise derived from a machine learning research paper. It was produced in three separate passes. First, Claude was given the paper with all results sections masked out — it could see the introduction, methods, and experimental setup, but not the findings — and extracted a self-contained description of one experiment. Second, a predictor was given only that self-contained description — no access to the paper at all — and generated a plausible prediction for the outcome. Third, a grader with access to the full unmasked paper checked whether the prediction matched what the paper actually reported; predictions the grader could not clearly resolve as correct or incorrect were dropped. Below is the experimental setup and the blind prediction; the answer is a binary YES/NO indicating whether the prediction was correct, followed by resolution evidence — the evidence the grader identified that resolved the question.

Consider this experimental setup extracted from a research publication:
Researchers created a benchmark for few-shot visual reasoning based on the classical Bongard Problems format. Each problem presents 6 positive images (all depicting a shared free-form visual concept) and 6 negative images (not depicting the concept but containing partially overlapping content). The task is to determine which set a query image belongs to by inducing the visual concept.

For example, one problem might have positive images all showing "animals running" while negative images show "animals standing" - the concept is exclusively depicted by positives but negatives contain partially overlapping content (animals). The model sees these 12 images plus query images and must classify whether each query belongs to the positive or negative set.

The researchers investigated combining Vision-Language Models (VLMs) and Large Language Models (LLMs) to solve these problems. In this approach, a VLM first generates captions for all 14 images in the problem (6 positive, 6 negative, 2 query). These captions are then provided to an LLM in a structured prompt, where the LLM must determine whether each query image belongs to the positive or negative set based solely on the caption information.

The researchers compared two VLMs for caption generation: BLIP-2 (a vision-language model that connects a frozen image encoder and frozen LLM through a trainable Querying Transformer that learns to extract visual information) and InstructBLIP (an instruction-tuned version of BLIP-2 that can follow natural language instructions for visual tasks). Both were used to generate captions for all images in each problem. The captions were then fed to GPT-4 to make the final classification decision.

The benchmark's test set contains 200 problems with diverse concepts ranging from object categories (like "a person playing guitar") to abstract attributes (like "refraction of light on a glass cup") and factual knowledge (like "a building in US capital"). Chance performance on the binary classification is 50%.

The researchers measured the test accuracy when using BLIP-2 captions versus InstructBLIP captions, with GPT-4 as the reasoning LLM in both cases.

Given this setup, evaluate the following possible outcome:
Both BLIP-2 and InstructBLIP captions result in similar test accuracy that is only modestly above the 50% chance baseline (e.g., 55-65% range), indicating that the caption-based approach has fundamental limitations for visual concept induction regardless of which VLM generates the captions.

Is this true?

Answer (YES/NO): YES